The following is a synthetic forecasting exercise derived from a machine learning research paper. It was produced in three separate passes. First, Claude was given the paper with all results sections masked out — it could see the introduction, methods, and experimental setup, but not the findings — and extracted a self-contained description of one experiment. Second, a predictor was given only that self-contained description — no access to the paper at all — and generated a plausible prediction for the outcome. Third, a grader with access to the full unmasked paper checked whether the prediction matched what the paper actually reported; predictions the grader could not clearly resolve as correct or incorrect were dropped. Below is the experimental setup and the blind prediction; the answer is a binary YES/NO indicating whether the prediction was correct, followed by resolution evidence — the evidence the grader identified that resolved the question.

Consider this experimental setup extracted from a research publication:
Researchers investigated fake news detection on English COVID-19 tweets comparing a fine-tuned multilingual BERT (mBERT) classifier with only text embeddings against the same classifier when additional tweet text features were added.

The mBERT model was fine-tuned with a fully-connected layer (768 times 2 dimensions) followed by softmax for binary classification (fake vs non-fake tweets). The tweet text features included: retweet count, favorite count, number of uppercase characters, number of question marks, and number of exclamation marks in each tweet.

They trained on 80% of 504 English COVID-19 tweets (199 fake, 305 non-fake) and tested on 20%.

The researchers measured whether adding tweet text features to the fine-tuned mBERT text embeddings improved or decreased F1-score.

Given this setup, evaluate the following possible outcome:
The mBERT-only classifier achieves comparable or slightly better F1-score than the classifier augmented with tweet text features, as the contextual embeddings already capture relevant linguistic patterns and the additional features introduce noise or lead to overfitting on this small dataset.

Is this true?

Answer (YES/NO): NO